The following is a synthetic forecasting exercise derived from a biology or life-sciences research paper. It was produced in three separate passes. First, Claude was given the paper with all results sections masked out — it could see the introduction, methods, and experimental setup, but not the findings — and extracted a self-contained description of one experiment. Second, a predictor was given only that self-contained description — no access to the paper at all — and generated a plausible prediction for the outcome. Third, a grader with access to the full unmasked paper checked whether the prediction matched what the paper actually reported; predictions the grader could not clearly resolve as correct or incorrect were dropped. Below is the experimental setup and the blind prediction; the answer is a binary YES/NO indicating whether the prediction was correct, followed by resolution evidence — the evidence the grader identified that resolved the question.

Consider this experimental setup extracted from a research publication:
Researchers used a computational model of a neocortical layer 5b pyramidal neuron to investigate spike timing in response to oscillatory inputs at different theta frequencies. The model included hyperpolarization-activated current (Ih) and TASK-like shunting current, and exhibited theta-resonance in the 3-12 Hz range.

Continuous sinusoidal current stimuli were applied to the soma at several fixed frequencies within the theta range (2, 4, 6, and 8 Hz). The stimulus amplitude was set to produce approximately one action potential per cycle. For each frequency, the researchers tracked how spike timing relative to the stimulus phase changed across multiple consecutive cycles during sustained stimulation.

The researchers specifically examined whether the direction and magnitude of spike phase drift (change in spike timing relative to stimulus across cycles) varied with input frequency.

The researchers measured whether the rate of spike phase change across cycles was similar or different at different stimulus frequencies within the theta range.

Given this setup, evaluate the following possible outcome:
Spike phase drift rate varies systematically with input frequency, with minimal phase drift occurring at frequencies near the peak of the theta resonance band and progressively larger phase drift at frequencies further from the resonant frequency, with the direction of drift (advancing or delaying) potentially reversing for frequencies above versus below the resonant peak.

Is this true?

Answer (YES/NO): NO